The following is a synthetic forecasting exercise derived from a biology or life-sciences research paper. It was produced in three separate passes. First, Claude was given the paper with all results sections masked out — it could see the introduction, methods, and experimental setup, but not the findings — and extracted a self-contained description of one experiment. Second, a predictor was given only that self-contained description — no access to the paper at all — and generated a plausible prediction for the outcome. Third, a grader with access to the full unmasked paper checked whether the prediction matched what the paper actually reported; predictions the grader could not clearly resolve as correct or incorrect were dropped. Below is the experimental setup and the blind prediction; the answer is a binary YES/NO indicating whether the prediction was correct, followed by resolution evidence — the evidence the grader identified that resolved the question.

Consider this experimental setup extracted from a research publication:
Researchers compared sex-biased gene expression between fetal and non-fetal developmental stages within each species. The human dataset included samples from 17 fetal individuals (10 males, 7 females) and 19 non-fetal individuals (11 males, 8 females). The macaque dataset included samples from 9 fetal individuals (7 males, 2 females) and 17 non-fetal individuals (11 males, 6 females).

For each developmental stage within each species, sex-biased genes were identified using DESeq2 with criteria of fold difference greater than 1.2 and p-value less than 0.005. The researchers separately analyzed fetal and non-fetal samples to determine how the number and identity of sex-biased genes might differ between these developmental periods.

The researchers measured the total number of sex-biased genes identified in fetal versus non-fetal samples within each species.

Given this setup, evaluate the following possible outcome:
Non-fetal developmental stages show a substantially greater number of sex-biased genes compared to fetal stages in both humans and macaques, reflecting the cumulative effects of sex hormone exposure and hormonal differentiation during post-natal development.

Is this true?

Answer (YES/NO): NO